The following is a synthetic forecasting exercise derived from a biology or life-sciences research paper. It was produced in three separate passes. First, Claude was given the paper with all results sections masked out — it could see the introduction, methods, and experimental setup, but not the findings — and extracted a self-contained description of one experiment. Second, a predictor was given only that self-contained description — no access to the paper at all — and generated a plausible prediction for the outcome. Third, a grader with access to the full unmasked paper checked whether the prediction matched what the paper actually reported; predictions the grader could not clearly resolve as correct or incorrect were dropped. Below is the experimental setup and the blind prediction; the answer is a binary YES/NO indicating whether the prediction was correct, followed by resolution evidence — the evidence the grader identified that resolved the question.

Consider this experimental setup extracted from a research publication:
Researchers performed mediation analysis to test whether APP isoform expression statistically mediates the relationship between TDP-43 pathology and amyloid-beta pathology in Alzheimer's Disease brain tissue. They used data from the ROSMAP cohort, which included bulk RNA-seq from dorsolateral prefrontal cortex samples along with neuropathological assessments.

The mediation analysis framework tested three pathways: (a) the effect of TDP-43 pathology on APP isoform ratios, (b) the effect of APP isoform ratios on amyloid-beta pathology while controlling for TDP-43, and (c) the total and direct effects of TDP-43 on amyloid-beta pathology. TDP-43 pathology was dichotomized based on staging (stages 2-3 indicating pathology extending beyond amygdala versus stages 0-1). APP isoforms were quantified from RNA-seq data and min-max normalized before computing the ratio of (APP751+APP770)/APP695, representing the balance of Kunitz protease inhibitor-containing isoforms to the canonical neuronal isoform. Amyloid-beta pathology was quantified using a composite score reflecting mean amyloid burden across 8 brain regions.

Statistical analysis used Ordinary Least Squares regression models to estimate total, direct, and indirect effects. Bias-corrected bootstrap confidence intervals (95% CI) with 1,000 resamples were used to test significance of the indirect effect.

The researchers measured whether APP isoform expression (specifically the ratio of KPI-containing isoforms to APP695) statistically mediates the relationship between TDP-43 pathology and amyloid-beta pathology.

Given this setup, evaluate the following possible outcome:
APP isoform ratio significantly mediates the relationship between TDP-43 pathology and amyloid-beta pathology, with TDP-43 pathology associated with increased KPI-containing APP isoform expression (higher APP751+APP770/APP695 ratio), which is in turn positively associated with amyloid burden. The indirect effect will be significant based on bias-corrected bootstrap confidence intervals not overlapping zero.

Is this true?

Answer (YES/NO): YES